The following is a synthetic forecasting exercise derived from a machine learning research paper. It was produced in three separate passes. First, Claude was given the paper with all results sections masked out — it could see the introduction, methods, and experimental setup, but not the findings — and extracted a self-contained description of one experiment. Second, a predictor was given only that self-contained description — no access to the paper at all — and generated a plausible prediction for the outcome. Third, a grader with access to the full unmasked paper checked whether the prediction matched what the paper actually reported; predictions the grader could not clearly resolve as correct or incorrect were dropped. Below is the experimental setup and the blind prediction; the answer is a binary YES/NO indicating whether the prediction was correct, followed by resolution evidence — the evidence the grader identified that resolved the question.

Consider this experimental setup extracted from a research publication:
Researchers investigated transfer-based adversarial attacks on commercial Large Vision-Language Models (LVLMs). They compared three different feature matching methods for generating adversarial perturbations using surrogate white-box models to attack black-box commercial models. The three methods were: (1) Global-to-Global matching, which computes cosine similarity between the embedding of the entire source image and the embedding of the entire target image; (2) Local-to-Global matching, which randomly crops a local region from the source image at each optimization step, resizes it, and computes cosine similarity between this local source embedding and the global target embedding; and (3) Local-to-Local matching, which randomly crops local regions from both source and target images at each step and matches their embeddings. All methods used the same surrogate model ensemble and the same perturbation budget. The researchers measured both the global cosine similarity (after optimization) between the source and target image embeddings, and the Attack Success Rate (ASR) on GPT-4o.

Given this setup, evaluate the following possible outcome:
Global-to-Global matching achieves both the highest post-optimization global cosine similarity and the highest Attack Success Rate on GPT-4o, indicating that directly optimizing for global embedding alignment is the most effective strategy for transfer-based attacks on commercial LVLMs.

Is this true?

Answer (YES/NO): NO